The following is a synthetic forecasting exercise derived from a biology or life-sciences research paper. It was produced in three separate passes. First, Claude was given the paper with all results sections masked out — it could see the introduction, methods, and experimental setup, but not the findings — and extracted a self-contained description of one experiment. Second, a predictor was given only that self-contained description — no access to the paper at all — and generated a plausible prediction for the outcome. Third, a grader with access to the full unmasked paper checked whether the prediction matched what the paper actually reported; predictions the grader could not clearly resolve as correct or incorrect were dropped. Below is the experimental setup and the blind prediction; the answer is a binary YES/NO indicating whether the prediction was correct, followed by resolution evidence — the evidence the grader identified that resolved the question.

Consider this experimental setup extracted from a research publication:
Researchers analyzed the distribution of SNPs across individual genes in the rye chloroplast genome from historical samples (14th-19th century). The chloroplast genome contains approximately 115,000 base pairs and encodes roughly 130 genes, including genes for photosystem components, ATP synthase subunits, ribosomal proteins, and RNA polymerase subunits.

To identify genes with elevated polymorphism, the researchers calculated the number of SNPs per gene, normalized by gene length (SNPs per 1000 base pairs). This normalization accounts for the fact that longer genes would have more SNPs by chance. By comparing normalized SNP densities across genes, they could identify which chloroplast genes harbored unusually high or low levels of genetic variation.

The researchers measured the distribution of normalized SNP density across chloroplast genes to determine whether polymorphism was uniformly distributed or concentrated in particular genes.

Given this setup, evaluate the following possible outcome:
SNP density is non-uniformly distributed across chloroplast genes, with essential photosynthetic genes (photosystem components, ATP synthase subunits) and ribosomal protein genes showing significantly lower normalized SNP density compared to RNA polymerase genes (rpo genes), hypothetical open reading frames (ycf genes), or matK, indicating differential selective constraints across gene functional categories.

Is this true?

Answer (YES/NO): NO